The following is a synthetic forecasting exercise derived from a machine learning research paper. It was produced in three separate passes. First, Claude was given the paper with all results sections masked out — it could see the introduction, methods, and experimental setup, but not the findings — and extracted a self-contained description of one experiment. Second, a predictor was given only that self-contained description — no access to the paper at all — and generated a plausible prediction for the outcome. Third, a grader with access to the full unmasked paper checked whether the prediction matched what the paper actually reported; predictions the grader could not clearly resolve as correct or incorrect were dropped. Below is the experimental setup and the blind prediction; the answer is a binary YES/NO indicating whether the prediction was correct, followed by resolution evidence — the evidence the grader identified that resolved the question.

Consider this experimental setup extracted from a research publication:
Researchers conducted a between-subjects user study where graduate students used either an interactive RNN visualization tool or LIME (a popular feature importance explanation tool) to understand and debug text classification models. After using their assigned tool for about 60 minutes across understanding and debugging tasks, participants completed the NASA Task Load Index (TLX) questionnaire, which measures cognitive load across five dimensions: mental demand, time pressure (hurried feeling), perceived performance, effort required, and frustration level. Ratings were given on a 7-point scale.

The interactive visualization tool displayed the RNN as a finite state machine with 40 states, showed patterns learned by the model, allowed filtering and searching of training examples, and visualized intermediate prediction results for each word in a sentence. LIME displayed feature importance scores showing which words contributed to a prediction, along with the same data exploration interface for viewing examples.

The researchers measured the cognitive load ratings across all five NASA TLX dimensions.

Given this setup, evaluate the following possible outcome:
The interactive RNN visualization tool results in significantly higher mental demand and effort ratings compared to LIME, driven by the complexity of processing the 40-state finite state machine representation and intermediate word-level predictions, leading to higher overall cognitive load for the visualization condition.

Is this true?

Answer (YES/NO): NO